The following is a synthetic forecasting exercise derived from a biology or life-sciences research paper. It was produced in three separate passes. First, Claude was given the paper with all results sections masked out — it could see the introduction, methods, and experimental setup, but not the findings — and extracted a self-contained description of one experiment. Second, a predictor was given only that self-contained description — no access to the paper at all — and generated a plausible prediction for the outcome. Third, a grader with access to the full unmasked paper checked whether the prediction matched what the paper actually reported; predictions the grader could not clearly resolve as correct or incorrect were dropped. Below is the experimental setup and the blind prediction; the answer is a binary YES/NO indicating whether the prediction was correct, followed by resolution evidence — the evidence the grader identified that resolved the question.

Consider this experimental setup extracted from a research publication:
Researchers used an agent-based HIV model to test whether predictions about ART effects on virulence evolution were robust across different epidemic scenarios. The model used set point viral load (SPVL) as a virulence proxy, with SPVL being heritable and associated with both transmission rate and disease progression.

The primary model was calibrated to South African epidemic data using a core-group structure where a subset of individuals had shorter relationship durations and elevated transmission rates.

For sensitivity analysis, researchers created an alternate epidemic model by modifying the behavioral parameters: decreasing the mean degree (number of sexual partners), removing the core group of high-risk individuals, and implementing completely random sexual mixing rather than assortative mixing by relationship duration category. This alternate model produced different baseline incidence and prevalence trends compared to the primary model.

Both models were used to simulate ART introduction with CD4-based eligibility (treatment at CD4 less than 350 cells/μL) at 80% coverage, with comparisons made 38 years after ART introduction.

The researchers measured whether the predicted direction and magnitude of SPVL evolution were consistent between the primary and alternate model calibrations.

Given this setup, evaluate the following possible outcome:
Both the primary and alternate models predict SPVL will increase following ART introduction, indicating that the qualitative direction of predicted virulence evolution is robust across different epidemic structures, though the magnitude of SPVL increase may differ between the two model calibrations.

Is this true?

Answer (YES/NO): NO